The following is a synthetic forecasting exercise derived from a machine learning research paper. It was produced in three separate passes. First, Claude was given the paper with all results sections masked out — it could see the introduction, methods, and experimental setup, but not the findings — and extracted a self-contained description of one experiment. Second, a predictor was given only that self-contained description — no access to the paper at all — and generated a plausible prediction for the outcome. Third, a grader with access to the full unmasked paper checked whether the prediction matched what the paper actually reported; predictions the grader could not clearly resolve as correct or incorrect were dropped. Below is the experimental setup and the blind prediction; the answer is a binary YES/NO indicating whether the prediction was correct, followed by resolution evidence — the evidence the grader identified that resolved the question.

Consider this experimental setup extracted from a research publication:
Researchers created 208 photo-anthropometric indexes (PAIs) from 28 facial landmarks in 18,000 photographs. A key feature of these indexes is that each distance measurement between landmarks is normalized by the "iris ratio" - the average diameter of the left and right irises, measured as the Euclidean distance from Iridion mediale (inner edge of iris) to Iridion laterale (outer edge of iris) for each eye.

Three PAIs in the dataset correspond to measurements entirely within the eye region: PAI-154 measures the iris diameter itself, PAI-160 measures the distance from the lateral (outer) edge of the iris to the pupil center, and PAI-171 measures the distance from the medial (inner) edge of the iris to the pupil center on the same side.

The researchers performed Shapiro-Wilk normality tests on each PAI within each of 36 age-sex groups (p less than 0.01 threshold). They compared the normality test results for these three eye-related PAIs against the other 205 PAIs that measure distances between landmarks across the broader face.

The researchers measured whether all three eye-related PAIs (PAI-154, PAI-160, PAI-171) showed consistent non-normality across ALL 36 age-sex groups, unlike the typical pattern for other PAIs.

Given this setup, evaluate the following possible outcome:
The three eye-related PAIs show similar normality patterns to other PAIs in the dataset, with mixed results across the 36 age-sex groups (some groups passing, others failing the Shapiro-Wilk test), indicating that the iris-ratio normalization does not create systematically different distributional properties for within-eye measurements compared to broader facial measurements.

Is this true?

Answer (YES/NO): NO